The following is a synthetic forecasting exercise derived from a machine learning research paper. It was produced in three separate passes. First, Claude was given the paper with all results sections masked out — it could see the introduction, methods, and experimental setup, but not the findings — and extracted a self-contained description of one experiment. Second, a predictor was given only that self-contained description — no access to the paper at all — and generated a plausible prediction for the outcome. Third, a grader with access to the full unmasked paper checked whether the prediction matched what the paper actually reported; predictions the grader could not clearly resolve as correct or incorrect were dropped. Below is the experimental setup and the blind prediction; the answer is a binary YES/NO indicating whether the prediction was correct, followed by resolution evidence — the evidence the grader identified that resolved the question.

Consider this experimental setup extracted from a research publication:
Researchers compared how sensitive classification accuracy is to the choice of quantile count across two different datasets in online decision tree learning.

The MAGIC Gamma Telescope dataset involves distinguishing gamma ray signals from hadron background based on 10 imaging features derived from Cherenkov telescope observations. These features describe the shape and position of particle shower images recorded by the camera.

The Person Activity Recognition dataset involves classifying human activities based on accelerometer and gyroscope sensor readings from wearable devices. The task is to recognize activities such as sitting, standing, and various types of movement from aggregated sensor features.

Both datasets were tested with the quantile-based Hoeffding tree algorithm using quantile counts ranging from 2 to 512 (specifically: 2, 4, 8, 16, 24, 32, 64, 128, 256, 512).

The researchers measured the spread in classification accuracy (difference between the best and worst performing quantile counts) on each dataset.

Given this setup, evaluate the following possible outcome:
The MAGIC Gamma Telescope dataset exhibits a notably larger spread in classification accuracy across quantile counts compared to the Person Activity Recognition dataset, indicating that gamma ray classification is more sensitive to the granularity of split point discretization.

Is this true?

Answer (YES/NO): NO